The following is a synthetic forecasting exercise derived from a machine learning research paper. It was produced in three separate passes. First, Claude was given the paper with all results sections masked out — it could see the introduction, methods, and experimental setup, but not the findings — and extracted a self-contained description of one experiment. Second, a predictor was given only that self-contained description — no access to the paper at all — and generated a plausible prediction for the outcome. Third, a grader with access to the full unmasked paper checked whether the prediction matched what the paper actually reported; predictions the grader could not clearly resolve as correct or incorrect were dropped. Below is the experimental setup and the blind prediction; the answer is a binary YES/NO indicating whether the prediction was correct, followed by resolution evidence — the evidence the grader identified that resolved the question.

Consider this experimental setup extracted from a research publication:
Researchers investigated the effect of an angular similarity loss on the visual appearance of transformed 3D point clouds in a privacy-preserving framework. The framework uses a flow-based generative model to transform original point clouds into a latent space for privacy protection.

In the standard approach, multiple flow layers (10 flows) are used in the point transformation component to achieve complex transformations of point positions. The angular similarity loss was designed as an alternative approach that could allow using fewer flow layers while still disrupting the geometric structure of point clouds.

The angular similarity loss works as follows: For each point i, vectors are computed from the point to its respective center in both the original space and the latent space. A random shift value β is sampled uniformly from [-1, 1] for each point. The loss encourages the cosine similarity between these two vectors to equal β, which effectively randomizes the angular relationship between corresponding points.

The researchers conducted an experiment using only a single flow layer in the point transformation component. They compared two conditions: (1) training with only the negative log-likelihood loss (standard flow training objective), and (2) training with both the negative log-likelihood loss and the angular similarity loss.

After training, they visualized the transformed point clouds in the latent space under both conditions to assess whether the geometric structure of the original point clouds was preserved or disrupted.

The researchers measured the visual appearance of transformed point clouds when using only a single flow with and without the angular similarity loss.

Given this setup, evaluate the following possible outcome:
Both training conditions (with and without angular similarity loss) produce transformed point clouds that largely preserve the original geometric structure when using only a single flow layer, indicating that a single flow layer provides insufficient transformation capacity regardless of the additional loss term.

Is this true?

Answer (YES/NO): NO